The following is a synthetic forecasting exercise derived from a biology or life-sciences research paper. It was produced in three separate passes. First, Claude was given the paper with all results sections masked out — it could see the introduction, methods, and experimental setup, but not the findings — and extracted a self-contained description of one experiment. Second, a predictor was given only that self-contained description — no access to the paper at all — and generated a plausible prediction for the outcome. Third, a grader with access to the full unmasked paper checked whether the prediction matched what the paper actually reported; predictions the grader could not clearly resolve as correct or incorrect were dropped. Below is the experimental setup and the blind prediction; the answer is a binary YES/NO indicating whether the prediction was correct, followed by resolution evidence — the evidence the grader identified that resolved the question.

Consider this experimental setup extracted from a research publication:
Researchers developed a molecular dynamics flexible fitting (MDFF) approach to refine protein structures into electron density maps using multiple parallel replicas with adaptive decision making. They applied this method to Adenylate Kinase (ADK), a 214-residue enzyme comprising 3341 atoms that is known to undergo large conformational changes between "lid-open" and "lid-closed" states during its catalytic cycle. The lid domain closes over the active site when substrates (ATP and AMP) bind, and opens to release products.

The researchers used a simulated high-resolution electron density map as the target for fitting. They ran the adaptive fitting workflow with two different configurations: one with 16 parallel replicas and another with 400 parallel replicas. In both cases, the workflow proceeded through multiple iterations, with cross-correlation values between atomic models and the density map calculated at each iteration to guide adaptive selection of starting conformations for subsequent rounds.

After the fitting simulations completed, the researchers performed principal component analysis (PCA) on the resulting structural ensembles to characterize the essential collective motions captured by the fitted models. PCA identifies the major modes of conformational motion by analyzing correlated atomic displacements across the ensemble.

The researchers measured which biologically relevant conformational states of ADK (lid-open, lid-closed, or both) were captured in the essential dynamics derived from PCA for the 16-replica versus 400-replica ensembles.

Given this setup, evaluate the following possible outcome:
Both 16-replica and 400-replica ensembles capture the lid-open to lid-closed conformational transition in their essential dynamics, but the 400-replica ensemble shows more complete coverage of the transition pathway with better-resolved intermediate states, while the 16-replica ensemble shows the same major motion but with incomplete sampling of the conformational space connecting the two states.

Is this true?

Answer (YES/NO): NO